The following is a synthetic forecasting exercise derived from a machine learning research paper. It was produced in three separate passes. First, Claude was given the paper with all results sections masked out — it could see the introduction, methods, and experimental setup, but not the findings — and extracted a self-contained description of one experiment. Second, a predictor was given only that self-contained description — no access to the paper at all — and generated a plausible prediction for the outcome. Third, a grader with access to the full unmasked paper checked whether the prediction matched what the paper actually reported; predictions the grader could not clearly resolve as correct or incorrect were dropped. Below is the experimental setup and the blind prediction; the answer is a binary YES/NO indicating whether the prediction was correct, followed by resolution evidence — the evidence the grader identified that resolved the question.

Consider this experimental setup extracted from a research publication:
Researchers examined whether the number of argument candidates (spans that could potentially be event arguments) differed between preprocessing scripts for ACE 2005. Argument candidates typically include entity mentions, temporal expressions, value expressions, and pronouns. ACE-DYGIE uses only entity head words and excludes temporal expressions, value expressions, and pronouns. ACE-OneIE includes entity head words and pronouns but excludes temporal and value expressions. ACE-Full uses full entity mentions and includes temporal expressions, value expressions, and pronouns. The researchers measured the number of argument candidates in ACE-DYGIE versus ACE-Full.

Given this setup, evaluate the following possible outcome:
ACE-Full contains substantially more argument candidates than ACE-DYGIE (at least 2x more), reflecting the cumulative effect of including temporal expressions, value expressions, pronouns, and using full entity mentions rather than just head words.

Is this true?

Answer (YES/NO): NO